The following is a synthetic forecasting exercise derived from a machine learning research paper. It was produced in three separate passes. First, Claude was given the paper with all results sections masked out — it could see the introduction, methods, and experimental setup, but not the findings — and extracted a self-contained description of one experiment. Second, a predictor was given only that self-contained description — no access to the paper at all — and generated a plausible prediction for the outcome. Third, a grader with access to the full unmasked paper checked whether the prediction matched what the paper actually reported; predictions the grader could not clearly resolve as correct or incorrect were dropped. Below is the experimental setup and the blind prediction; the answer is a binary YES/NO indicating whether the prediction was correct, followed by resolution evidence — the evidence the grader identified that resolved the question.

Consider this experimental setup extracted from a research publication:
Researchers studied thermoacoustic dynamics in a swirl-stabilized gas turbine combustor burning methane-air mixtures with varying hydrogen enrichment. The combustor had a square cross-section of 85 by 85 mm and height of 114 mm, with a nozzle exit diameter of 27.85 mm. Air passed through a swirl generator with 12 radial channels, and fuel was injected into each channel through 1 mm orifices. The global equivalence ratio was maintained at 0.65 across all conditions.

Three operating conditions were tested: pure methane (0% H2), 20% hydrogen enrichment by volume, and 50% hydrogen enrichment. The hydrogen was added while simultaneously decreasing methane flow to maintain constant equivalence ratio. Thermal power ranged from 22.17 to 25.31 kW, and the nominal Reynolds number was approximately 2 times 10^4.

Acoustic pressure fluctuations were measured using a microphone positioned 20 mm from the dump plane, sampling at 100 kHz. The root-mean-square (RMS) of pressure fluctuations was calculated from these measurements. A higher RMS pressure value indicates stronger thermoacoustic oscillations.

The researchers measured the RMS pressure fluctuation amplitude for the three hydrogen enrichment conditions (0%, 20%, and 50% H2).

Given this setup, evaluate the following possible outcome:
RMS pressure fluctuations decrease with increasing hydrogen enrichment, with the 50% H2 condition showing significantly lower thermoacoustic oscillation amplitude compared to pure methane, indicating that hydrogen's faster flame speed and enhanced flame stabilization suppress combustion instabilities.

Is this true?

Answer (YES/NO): NO